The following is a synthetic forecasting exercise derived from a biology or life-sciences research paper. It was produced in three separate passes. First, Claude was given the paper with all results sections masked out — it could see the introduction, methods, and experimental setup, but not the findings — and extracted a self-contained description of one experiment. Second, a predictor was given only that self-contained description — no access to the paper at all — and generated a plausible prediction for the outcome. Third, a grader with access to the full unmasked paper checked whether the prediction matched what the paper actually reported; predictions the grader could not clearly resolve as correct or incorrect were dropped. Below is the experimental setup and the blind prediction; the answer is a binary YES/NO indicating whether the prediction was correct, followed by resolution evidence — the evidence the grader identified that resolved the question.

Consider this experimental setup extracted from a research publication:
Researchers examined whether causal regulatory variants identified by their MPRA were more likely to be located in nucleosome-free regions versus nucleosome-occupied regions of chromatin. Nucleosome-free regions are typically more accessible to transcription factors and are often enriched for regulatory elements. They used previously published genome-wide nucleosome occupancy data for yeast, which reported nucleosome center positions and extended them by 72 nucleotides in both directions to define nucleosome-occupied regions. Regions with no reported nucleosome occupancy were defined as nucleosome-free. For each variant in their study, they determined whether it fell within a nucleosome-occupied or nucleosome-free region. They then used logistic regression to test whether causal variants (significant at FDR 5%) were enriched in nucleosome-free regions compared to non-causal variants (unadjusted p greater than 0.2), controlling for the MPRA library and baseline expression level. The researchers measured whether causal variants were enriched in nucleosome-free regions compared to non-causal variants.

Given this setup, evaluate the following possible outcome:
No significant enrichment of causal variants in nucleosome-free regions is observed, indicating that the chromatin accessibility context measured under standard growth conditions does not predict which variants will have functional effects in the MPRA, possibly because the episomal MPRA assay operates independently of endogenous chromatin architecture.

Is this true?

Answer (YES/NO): NO